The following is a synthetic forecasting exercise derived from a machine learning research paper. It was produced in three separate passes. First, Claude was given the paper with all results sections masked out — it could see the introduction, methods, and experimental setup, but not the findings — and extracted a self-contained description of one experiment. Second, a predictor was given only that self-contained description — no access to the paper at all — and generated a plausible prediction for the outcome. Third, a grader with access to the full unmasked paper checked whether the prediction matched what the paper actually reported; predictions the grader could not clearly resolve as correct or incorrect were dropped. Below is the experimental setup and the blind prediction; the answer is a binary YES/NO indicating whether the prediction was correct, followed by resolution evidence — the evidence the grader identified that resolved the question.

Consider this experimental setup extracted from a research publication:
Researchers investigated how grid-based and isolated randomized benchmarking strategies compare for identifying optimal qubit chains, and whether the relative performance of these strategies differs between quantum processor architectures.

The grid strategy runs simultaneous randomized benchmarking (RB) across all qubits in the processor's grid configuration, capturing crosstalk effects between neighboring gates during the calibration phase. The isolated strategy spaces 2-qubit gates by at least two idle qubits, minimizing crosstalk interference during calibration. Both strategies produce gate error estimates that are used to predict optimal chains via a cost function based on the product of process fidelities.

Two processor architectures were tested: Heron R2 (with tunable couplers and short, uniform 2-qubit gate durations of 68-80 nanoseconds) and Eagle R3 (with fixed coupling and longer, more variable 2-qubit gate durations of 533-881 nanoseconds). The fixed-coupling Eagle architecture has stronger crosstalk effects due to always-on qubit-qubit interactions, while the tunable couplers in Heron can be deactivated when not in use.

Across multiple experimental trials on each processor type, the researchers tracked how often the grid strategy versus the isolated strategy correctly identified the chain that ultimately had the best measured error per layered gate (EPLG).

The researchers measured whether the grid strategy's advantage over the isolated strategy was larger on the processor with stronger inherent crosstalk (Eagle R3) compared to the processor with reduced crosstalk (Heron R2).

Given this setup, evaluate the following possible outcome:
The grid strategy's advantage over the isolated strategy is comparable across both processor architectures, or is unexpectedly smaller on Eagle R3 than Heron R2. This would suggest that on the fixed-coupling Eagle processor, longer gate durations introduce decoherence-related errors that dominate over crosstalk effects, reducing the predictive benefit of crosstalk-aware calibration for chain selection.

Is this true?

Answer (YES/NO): NO